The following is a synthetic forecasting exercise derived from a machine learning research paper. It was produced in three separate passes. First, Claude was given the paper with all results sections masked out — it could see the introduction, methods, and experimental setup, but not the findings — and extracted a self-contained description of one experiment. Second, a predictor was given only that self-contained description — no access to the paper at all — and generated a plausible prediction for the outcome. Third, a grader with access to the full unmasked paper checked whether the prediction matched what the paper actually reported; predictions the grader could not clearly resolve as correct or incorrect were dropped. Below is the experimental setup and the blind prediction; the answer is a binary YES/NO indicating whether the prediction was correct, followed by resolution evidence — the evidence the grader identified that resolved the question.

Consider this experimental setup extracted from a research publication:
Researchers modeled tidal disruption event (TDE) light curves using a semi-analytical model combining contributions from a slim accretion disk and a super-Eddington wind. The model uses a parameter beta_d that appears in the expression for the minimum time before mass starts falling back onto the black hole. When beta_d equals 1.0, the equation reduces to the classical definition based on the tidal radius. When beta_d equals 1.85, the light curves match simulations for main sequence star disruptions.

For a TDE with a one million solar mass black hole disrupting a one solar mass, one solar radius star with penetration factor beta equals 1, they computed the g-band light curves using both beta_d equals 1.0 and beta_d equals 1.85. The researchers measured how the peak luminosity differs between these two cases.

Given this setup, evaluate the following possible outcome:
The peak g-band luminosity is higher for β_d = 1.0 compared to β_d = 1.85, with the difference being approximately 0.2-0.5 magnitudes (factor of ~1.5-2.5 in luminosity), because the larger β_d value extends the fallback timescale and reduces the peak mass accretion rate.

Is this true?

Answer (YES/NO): NO